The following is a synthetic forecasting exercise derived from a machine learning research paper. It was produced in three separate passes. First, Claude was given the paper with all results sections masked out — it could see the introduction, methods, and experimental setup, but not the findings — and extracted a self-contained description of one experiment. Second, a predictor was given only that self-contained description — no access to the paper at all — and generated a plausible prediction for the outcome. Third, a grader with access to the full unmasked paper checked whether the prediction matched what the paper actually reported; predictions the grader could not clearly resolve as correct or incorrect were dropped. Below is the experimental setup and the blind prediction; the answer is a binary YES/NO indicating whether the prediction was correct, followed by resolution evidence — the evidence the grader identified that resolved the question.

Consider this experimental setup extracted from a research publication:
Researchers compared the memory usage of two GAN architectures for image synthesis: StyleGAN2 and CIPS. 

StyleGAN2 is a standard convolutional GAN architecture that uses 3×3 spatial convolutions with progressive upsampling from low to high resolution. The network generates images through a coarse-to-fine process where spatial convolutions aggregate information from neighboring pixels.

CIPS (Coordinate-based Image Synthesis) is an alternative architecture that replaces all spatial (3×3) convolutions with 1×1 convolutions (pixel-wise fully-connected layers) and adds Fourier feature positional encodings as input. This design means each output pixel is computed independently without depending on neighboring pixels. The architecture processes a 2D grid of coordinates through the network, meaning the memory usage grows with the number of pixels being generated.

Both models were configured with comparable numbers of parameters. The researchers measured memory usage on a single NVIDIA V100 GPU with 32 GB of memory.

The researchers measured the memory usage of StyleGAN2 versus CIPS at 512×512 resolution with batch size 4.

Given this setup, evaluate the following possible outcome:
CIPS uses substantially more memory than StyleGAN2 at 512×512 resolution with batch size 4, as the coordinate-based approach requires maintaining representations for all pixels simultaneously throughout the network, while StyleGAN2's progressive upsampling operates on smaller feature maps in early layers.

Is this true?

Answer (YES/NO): YES